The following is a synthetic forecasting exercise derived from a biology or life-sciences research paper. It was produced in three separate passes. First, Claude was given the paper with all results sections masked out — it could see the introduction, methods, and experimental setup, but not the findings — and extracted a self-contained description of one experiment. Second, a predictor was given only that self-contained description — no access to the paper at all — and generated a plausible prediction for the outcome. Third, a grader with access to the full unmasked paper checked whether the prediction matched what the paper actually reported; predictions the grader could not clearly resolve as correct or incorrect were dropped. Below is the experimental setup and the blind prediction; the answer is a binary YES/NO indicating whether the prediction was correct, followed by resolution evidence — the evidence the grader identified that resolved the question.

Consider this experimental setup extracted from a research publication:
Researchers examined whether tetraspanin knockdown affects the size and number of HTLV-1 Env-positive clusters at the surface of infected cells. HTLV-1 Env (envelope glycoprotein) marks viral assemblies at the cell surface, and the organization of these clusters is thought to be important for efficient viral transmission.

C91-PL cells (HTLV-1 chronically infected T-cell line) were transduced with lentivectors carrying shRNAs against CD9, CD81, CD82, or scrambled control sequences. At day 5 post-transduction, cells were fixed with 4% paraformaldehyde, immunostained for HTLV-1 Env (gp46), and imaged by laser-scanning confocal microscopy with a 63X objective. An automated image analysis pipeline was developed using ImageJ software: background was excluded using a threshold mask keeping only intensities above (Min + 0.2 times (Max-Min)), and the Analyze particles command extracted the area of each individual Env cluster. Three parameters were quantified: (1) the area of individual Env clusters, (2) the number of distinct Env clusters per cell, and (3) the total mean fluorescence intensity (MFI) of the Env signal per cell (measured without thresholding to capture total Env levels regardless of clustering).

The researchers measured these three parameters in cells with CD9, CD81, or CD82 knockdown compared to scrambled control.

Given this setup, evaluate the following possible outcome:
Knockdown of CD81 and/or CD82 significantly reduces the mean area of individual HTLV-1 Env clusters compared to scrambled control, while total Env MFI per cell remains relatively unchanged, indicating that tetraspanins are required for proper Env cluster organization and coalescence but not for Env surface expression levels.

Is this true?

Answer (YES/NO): NO